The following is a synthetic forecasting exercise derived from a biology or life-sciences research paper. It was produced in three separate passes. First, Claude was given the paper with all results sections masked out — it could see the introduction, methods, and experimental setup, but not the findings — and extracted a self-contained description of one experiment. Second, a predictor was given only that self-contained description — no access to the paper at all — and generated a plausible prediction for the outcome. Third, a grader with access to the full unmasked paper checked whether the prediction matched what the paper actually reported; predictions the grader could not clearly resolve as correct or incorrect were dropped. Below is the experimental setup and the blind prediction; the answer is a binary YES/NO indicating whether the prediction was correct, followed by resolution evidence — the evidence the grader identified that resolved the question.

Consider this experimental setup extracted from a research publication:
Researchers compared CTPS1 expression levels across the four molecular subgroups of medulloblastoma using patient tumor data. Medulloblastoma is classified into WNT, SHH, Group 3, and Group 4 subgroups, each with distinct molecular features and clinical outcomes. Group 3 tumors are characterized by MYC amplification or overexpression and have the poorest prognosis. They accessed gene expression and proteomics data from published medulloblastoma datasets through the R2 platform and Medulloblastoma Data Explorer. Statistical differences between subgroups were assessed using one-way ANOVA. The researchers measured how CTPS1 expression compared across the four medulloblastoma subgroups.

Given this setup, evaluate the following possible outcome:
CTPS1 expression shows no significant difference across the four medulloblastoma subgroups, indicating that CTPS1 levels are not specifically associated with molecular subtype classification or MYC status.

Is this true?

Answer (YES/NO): NO